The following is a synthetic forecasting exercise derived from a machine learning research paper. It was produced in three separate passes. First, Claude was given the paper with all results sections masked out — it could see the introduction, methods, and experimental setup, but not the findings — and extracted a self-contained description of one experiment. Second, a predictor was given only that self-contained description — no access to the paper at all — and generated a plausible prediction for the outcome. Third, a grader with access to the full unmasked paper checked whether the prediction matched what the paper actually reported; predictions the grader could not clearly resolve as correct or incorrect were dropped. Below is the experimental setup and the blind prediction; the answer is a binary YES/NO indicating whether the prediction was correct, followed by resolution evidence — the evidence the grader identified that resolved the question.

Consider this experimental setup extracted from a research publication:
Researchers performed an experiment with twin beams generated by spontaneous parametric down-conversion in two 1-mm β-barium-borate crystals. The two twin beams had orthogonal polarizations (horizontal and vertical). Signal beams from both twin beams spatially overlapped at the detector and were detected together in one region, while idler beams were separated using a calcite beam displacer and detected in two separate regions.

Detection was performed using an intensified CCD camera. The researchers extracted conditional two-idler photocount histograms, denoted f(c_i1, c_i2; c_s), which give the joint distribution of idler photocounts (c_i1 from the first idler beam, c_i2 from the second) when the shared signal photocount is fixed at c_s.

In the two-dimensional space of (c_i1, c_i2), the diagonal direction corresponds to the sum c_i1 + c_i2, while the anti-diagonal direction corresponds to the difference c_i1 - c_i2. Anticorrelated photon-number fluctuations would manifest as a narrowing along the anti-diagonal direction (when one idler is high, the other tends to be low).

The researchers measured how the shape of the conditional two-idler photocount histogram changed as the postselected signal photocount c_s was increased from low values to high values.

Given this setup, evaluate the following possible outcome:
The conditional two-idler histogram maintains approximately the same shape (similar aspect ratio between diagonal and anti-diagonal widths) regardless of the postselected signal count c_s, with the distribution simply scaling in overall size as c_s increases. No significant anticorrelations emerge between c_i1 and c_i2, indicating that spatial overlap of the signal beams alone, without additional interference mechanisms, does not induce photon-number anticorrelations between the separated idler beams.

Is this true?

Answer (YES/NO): NO